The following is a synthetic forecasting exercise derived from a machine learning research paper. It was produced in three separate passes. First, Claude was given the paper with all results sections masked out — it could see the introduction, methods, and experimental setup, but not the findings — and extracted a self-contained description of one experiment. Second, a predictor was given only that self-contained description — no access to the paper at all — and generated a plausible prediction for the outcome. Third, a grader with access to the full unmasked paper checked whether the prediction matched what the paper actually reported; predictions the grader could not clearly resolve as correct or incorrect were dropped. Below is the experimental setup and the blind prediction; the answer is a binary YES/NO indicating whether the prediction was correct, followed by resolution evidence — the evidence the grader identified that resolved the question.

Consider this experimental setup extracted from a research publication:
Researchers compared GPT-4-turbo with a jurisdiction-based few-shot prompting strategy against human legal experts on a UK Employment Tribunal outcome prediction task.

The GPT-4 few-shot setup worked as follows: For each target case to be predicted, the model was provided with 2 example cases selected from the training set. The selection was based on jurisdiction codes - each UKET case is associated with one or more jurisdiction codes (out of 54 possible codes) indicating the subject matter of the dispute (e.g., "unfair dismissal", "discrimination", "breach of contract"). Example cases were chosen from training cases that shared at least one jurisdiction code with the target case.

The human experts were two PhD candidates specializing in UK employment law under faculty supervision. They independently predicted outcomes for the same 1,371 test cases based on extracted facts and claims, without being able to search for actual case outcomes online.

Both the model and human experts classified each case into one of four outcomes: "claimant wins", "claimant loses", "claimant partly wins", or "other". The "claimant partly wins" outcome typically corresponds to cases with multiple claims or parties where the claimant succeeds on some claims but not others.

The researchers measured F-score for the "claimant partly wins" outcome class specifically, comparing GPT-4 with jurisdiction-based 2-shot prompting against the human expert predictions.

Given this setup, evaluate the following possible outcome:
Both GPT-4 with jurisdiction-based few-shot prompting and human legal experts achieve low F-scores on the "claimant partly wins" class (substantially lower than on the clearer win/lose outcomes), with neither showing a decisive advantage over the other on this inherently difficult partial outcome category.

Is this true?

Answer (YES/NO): NO